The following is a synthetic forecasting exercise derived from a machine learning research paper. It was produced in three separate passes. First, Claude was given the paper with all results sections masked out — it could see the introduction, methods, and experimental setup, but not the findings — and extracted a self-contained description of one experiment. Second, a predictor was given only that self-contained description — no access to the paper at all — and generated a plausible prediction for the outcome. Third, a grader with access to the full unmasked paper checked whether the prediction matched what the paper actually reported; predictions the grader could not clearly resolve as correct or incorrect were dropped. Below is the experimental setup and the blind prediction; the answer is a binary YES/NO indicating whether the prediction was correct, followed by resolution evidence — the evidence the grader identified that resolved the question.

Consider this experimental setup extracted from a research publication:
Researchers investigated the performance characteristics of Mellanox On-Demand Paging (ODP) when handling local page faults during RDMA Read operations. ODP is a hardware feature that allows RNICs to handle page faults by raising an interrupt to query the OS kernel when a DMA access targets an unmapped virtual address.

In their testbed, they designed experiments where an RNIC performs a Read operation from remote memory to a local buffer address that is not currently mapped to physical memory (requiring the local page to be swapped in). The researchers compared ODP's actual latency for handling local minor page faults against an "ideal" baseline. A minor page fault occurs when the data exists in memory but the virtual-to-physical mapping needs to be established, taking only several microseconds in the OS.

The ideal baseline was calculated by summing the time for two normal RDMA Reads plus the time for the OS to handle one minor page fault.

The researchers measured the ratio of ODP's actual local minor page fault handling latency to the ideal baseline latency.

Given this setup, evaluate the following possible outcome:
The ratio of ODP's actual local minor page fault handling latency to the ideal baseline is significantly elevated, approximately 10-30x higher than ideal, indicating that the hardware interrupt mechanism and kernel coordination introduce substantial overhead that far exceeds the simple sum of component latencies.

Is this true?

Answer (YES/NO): NO